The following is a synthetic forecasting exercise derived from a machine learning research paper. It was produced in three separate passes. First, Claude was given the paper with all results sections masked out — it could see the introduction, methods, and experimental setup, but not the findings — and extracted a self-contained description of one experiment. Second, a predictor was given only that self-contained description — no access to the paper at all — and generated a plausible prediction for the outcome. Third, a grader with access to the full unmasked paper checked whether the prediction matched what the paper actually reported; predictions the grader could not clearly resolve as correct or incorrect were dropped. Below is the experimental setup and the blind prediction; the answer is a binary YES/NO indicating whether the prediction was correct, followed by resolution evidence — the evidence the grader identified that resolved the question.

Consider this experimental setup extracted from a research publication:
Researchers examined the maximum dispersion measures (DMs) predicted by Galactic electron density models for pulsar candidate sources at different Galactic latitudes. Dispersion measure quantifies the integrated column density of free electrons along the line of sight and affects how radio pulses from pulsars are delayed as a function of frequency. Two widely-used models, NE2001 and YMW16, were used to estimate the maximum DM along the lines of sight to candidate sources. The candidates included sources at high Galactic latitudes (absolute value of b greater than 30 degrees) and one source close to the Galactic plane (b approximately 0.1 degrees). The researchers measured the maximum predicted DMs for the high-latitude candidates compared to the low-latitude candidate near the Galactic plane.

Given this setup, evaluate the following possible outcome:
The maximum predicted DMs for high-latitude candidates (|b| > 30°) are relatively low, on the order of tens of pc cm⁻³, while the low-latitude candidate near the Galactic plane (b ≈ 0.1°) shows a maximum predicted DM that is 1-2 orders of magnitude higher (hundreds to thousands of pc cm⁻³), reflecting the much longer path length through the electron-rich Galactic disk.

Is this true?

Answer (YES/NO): NO